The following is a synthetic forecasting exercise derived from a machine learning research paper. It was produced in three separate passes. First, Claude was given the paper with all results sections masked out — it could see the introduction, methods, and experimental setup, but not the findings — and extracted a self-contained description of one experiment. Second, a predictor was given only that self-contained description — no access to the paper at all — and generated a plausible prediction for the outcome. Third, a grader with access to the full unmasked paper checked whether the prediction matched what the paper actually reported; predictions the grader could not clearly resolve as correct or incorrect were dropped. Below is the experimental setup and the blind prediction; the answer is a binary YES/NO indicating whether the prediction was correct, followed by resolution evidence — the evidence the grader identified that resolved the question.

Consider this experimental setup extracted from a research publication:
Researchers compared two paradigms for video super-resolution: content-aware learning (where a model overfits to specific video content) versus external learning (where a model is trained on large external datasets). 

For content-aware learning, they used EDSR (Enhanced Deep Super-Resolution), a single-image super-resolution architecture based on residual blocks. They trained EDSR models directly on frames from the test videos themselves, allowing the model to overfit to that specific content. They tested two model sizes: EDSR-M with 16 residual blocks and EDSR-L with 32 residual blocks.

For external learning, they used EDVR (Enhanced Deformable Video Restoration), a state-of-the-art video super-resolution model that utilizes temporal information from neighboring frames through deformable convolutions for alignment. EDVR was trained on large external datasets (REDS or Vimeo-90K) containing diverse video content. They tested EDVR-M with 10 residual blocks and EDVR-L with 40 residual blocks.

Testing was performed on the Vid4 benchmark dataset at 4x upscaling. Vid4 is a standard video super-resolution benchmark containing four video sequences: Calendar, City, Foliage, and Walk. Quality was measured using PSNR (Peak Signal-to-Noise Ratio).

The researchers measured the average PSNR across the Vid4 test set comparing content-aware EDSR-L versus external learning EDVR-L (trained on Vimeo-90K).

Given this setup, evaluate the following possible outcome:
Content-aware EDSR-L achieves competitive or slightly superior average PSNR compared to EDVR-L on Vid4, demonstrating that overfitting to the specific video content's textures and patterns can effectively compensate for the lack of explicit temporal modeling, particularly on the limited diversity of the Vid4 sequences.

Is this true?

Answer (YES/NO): NO